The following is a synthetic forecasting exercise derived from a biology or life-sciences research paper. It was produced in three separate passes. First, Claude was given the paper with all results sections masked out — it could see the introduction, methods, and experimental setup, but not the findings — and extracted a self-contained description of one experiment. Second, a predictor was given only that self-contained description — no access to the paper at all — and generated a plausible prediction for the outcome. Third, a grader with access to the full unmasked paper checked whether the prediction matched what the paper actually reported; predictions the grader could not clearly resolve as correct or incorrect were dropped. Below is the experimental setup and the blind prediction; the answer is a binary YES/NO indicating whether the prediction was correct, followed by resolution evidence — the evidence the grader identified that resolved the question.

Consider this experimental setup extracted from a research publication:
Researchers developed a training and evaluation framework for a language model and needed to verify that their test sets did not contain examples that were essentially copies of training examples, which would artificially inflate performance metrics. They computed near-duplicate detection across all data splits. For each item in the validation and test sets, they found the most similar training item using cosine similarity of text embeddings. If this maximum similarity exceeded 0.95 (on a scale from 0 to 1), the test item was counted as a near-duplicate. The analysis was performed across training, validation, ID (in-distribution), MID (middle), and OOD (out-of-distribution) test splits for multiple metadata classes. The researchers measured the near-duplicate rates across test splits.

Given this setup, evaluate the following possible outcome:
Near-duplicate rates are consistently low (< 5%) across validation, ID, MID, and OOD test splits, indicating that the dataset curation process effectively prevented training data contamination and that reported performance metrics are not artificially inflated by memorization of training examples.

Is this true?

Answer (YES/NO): YES